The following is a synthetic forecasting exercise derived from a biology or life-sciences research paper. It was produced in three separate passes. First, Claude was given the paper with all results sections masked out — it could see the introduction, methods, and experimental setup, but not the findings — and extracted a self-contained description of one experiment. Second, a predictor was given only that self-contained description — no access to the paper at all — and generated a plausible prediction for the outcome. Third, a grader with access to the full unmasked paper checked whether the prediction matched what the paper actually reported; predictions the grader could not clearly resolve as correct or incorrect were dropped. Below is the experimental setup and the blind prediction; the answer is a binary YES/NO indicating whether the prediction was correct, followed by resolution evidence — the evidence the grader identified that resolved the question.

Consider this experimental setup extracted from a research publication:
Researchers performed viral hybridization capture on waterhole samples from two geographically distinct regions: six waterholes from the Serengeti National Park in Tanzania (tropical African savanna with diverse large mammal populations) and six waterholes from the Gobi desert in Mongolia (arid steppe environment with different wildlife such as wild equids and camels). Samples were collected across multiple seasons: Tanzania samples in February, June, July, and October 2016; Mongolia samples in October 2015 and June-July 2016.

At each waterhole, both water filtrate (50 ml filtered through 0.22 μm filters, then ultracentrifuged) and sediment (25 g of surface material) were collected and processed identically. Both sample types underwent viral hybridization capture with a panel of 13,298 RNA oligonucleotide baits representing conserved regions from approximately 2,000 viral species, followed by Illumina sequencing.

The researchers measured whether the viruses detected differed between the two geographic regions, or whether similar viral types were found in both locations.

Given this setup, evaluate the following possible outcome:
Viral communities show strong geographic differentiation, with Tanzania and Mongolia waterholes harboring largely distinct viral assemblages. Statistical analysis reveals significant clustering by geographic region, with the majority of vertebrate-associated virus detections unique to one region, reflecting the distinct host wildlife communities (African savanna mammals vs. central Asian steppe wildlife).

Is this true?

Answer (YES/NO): NO